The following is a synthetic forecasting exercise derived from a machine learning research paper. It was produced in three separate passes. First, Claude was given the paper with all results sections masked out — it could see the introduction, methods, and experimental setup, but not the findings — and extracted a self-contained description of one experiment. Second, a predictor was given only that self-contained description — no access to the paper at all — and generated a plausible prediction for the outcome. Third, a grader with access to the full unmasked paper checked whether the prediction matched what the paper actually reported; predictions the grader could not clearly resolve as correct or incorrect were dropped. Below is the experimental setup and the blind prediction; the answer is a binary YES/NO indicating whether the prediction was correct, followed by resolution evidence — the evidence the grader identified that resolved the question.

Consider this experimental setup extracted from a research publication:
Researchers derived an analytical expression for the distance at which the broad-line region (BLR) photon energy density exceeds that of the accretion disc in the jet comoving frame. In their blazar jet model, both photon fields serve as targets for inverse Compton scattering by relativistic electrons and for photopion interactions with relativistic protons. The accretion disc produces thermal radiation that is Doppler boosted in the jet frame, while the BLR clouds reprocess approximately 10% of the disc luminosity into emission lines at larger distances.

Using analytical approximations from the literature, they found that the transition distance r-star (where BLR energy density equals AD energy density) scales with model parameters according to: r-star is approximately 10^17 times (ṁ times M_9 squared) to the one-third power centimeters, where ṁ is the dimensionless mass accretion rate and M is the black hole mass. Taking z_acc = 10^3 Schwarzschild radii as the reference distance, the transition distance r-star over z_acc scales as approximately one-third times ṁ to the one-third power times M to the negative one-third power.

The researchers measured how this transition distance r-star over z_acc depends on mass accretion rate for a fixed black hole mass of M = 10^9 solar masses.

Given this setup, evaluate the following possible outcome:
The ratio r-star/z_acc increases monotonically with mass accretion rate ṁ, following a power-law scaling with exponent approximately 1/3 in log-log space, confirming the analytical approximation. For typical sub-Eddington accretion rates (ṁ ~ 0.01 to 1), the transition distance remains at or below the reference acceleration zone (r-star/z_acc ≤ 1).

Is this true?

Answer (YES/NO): YES